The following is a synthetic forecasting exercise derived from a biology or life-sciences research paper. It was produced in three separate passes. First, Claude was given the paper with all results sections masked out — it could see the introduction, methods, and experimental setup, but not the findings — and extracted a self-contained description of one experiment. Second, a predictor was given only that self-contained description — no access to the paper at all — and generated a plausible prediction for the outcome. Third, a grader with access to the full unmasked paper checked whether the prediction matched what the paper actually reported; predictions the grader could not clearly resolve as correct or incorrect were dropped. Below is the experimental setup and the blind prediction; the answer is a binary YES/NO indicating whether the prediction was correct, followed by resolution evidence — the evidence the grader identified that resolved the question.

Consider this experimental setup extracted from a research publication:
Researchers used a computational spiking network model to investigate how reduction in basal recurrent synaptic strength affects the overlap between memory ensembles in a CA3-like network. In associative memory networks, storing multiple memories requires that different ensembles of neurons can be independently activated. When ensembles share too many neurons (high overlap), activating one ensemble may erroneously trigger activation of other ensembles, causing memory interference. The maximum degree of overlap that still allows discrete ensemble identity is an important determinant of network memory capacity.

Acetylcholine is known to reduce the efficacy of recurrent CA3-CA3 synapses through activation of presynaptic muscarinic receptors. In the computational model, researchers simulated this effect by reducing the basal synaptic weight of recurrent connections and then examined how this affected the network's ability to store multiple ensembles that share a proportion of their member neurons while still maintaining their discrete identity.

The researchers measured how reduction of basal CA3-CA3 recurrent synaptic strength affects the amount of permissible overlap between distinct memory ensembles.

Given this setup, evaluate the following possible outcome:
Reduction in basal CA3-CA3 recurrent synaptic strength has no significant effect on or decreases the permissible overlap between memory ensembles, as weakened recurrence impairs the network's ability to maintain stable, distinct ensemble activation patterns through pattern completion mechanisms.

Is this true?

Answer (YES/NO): NO